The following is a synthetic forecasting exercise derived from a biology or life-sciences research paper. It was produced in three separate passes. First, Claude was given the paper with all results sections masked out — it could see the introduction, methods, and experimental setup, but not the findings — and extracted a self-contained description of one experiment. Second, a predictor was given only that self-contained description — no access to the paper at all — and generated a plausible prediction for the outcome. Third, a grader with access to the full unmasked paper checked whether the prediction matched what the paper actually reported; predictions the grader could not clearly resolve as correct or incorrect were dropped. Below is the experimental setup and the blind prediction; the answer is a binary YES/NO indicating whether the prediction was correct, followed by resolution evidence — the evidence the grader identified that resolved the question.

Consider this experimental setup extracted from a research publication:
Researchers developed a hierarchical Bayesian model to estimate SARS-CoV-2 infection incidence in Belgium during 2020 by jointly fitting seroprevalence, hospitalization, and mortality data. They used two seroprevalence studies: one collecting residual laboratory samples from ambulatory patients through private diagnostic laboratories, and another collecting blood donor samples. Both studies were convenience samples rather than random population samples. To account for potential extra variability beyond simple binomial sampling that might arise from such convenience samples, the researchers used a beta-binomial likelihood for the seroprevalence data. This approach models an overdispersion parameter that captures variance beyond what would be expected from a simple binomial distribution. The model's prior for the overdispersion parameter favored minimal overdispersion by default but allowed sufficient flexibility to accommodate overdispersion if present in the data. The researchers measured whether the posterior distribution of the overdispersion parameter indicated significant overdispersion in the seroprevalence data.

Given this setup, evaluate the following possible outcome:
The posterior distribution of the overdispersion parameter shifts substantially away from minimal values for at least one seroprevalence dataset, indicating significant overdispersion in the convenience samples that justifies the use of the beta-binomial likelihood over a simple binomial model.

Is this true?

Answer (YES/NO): YES